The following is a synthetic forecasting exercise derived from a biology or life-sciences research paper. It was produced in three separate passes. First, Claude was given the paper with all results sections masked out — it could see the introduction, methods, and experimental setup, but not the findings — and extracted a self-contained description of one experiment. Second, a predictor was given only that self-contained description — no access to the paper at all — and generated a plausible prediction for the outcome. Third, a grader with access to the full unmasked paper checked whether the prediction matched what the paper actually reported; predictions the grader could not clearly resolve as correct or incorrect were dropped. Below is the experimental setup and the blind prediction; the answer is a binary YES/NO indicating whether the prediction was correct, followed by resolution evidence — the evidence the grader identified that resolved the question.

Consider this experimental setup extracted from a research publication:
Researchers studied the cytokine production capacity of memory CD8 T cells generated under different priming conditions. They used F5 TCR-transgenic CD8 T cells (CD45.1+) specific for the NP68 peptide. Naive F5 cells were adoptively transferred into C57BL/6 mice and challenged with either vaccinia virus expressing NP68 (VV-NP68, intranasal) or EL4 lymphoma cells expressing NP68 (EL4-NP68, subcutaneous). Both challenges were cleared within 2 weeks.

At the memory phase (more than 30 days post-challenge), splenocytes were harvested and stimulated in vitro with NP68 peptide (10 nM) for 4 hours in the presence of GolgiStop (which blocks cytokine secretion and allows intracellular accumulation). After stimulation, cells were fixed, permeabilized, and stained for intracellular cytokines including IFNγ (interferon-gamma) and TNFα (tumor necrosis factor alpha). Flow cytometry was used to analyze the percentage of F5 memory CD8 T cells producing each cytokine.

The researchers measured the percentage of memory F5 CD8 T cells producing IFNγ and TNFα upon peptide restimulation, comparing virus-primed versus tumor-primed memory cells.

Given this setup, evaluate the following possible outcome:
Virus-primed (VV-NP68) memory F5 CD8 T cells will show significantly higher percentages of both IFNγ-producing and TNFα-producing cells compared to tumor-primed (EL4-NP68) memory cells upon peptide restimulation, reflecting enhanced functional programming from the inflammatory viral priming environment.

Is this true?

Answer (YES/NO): YES